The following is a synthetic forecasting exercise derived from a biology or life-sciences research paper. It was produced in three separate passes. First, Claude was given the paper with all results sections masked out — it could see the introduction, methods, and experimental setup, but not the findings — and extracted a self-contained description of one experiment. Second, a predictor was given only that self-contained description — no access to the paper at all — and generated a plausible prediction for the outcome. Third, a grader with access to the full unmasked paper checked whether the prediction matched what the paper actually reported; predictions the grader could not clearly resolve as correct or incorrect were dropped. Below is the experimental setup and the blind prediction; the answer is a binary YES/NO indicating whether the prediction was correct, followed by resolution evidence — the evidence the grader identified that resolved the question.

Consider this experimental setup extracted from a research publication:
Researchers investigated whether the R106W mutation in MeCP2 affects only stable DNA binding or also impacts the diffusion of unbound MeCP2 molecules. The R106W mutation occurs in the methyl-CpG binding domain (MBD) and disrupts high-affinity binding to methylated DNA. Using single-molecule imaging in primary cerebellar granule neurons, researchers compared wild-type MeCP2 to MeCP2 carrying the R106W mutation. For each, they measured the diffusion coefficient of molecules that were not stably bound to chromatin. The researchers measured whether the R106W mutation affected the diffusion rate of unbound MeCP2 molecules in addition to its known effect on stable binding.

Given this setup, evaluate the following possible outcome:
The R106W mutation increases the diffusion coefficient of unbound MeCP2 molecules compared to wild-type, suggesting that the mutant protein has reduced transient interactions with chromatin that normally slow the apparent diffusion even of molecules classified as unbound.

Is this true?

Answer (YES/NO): YES